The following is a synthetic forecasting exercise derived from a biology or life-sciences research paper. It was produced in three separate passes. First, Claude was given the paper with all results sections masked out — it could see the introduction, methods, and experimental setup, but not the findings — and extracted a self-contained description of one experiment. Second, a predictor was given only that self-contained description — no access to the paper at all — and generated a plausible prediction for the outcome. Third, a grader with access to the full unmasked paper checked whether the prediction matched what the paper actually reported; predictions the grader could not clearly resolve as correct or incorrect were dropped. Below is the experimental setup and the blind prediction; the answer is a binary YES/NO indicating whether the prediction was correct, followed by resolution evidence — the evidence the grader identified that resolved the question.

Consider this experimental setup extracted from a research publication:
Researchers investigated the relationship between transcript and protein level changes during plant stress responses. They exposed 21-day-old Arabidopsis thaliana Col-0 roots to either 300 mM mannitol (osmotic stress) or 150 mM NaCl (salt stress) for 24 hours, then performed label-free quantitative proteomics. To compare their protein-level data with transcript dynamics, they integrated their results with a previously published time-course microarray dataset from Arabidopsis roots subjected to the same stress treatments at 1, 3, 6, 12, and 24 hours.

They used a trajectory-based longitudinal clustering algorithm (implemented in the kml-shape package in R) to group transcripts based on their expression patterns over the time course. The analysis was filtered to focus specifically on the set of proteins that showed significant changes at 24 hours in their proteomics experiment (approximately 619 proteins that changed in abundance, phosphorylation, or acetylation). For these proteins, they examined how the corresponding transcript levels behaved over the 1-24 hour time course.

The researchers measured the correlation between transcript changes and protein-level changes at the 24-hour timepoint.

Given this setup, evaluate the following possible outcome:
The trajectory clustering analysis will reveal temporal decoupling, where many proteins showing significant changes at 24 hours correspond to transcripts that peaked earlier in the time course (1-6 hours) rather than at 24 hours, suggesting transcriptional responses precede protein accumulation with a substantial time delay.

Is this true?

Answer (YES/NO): NO